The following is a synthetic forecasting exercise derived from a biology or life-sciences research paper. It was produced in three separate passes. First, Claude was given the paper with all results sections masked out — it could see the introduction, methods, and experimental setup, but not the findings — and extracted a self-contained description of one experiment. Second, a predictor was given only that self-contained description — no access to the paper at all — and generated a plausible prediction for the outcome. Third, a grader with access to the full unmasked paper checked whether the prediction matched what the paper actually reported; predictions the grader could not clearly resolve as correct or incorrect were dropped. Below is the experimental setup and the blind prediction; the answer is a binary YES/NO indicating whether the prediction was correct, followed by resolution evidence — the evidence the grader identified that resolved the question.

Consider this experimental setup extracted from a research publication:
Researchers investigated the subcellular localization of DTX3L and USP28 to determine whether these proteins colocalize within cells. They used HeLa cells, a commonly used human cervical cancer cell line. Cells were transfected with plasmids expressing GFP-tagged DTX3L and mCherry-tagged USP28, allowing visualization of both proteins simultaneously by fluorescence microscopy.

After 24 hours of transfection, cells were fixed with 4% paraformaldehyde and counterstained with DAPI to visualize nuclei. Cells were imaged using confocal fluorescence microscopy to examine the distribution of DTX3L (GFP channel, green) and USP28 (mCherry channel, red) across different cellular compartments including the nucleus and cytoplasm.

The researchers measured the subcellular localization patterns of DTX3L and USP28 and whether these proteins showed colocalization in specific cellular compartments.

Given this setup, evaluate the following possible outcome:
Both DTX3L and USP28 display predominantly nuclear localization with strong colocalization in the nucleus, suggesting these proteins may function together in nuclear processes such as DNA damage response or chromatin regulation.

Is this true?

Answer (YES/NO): YES